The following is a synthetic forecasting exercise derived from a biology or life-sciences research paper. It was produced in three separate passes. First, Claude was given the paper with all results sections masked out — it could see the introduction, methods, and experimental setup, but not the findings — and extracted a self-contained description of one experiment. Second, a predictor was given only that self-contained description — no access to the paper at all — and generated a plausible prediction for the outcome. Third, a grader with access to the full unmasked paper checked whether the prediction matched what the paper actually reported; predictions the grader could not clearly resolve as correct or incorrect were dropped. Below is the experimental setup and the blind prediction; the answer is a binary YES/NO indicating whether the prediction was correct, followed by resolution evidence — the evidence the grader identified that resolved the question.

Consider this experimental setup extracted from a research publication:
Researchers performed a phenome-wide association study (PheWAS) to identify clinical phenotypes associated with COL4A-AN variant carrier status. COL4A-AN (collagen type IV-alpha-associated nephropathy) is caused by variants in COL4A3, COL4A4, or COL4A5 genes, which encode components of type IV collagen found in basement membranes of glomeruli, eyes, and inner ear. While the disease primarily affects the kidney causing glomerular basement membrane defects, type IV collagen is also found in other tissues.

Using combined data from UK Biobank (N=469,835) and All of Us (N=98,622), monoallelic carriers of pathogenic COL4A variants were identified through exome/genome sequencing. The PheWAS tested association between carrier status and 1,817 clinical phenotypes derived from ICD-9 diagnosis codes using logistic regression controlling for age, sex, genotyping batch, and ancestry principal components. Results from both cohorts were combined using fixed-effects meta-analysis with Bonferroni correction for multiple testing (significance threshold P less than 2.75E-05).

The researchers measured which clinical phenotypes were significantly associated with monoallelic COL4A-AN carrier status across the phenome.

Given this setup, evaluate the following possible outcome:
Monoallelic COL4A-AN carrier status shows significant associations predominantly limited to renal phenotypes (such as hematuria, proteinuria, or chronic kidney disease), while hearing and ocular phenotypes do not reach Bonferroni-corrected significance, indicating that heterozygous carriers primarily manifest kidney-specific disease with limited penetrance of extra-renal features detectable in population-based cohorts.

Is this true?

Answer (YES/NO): YES